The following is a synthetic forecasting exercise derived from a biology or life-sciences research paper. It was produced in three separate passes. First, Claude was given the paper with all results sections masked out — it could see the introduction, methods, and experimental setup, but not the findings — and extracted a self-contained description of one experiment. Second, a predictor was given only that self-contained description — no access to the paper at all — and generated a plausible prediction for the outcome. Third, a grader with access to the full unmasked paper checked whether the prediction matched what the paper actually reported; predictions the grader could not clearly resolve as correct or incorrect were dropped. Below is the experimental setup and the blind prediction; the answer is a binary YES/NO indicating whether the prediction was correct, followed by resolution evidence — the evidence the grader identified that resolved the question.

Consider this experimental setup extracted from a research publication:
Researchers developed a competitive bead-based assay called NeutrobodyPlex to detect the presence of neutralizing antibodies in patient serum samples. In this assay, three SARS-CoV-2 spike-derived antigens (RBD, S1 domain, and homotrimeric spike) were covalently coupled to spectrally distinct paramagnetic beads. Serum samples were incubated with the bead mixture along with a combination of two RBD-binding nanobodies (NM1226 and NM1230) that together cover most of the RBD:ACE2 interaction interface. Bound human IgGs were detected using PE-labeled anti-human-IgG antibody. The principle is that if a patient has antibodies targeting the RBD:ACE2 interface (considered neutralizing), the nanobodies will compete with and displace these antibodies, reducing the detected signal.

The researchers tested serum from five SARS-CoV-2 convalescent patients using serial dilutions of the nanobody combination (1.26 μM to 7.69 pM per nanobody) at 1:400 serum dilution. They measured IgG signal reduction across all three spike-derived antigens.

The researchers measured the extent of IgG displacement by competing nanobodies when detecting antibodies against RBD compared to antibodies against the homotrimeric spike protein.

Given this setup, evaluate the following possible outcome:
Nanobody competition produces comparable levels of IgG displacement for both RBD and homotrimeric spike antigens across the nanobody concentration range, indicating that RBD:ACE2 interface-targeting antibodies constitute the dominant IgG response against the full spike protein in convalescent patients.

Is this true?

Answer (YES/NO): NO